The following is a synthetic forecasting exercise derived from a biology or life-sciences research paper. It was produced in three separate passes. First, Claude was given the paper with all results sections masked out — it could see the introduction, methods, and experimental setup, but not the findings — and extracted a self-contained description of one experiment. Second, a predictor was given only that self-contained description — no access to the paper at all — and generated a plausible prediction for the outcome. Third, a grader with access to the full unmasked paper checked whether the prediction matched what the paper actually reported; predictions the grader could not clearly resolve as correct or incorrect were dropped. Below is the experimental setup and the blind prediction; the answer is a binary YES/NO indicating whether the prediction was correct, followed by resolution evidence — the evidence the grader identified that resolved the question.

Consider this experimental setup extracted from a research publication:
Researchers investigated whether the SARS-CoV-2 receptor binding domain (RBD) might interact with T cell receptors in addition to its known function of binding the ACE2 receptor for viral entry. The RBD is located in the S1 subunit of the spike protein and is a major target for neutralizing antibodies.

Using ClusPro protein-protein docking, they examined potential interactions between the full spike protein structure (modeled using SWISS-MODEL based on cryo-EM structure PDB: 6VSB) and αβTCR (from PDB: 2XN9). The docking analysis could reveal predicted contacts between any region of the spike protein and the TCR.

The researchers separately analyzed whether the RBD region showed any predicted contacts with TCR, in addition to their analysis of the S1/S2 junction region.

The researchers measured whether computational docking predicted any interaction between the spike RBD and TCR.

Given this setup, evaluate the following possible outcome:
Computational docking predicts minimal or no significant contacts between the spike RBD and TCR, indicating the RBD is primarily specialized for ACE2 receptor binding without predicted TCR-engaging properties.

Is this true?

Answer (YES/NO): NO